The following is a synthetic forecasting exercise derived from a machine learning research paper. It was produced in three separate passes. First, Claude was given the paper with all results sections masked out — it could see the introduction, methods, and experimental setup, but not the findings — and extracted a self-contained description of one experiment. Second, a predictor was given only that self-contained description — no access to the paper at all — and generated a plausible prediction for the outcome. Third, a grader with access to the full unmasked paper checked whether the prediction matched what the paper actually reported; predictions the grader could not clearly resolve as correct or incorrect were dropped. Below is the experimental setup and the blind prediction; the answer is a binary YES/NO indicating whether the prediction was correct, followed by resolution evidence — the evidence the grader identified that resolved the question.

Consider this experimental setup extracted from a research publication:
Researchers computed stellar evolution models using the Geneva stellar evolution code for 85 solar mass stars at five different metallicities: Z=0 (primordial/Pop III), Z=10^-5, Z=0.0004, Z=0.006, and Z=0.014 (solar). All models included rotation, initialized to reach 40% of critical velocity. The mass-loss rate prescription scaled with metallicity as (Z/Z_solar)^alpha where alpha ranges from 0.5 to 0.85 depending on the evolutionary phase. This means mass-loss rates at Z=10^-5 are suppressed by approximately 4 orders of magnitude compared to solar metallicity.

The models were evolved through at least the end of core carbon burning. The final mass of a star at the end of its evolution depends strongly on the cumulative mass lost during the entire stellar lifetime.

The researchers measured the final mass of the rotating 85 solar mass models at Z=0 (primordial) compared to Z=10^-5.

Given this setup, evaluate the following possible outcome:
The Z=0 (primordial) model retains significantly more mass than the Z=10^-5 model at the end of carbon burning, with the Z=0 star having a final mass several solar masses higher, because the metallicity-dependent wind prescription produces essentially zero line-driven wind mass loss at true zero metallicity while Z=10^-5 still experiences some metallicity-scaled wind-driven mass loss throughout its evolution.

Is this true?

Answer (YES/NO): YES